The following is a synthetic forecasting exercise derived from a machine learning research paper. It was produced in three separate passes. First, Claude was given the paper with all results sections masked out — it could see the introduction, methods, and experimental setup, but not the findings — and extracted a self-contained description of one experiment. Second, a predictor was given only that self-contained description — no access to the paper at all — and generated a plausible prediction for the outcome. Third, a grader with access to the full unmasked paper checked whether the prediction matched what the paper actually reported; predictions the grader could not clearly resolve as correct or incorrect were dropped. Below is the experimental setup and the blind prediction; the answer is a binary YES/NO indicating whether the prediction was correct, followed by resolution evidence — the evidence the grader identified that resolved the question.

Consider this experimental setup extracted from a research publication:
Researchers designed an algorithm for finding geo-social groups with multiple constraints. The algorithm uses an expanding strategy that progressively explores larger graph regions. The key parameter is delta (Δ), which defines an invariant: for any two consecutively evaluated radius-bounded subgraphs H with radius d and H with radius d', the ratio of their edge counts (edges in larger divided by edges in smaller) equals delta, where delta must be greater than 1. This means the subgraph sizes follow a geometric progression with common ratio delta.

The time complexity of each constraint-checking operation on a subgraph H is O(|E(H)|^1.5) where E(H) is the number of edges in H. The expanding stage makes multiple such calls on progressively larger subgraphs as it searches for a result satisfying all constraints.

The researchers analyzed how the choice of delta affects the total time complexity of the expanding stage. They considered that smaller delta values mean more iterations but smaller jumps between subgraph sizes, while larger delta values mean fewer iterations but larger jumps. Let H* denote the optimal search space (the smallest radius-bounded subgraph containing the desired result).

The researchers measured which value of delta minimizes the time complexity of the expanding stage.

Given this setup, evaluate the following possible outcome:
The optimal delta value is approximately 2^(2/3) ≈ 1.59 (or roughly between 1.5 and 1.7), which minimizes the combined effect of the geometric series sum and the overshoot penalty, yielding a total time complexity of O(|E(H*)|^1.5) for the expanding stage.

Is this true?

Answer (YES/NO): NO